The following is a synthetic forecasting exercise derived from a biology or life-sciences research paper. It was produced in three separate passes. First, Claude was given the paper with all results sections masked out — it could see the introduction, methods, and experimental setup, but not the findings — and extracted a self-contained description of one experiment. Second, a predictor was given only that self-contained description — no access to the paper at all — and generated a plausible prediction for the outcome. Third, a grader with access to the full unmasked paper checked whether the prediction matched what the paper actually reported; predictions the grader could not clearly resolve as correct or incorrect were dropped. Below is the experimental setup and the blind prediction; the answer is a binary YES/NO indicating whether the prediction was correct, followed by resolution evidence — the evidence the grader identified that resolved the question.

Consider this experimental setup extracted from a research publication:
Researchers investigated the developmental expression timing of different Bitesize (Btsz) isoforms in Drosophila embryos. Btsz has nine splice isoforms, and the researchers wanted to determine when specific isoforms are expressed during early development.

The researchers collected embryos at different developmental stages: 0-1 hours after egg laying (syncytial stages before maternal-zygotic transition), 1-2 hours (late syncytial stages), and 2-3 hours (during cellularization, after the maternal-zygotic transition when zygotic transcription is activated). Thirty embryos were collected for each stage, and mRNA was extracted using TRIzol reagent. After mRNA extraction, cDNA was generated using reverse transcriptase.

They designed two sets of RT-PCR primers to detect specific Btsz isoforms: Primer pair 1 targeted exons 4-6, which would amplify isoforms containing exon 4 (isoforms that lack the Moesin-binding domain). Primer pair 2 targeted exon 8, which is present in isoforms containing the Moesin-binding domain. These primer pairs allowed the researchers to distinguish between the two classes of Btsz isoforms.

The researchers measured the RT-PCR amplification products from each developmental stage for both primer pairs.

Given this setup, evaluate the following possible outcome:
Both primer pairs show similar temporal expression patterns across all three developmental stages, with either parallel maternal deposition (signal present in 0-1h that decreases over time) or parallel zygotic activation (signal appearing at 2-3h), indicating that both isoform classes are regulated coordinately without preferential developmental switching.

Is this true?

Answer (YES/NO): YES